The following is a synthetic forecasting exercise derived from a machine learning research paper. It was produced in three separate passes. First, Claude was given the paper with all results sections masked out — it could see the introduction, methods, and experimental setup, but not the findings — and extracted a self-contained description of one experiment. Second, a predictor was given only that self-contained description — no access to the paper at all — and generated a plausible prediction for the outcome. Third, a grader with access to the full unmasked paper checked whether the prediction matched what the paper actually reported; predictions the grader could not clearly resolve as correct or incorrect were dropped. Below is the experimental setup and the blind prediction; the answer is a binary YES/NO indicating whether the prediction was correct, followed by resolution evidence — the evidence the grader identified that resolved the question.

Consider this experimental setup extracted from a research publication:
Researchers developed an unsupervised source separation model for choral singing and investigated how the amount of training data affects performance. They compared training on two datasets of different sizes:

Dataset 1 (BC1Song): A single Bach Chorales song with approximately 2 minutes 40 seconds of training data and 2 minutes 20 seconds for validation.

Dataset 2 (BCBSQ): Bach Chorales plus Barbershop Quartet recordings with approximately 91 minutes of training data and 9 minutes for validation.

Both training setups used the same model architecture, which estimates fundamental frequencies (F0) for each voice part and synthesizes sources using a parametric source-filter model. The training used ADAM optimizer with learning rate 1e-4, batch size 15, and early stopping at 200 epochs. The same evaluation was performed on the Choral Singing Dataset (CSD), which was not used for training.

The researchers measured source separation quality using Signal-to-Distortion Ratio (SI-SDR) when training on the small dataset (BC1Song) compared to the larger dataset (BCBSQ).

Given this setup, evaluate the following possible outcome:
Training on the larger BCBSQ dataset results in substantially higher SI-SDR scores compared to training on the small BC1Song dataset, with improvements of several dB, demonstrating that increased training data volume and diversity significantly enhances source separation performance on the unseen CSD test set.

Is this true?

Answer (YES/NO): NO